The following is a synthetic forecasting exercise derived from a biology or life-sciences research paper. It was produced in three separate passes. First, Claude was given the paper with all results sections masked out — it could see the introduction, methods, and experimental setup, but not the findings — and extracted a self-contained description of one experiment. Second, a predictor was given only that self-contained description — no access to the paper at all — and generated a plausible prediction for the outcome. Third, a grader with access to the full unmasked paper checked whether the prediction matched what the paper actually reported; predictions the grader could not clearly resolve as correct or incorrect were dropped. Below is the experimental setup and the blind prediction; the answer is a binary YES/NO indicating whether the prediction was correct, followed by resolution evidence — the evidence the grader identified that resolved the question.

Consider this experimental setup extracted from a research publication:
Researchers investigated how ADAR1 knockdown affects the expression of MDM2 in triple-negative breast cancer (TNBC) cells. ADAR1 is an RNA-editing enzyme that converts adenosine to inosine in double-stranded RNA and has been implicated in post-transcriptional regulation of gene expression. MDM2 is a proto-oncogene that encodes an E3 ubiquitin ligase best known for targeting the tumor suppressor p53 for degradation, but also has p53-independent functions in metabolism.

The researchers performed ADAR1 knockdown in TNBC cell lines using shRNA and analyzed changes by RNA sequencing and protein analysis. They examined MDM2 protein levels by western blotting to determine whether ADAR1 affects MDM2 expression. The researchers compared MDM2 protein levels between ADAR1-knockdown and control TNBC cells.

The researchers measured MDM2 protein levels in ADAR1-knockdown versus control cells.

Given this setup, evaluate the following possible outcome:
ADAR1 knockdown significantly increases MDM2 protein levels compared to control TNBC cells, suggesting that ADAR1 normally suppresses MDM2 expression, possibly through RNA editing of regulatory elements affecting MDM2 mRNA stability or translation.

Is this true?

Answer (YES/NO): YES